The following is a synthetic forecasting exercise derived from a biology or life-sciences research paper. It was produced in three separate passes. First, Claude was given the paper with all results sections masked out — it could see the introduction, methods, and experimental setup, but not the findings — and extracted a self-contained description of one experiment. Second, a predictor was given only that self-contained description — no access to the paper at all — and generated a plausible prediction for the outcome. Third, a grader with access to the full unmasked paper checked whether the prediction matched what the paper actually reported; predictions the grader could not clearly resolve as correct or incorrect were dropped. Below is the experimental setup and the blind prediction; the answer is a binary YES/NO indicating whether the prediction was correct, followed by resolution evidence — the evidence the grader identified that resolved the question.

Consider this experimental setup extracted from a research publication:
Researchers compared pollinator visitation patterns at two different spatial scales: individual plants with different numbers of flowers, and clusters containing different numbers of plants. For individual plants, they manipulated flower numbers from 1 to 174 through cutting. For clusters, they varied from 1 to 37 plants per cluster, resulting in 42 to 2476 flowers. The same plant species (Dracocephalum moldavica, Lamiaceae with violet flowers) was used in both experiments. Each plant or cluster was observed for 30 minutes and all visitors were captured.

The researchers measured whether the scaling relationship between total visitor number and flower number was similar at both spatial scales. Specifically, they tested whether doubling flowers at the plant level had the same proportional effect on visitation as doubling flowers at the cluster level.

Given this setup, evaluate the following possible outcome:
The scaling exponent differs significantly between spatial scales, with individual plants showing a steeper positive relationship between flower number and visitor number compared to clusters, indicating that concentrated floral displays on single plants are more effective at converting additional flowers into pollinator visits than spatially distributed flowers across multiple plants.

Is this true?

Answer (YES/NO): NO